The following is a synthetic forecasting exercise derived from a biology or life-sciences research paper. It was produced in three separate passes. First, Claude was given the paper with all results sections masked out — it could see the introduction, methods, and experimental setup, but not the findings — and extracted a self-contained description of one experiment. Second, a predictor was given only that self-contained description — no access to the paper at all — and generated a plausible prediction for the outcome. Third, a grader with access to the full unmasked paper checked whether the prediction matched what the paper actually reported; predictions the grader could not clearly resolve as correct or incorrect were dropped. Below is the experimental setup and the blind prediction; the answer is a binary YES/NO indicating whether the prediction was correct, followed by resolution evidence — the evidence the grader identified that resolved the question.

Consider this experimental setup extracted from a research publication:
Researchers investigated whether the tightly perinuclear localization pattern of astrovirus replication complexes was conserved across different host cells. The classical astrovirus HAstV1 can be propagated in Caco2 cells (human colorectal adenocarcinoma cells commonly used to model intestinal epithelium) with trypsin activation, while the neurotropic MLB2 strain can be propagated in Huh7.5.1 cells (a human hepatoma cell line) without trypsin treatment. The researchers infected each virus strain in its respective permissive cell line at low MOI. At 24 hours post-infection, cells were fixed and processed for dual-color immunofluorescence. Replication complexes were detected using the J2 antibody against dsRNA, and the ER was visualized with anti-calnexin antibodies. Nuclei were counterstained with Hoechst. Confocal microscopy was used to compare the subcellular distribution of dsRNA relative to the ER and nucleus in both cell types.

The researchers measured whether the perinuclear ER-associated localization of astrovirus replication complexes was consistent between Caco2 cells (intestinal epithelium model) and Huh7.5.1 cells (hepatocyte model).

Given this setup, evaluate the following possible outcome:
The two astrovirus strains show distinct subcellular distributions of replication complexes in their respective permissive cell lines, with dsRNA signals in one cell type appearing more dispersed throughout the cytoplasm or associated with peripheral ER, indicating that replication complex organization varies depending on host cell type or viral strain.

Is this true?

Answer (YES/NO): NO